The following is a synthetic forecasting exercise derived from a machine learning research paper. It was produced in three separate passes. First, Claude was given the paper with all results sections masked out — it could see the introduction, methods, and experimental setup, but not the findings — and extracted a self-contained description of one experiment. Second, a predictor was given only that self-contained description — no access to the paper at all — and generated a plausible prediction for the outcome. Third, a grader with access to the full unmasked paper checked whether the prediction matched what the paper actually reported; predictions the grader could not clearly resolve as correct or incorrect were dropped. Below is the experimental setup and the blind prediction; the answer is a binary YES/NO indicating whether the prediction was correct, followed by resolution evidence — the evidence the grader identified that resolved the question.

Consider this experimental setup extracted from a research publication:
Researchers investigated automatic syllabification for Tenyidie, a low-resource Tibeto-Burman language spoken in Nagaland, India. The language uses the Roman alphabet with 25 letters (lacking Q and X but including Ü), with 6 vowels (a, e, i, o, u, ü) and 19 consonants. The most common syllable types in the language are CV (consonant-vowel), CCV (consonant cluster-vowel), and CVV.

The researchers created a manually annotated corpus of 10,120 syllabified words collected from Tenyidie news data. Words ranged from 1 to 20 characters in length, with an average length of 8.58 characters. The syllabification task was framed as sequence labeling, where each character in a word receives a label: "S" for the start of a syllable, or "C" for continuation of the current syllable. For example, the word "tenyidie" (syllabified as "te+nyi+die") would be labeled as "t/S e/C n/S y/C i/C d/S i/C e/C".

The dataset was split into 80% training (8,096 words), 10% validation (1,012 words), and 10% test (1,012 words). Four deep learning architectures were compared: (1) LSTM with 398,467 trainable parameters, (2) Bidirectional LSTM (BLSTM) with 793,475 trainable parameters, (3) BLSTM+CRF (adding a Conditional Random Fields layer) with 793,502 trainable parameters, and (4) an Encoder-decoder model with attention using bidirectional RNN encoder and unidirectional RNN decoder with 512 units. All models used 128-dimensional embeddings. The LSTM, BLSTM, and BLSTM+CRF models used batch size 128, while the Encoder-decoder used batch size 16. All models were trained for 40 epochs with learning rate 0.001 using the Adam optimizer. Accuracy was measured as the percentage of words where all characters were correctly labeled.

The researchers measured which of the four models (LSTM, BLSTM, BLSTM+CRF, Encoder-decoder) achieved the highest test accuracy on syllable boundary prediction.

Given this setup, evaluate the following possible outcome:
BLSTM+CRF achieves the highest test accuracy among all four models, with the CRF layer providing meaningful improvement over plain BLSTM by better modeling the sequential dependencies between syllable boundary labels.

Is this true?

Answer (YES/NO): NO